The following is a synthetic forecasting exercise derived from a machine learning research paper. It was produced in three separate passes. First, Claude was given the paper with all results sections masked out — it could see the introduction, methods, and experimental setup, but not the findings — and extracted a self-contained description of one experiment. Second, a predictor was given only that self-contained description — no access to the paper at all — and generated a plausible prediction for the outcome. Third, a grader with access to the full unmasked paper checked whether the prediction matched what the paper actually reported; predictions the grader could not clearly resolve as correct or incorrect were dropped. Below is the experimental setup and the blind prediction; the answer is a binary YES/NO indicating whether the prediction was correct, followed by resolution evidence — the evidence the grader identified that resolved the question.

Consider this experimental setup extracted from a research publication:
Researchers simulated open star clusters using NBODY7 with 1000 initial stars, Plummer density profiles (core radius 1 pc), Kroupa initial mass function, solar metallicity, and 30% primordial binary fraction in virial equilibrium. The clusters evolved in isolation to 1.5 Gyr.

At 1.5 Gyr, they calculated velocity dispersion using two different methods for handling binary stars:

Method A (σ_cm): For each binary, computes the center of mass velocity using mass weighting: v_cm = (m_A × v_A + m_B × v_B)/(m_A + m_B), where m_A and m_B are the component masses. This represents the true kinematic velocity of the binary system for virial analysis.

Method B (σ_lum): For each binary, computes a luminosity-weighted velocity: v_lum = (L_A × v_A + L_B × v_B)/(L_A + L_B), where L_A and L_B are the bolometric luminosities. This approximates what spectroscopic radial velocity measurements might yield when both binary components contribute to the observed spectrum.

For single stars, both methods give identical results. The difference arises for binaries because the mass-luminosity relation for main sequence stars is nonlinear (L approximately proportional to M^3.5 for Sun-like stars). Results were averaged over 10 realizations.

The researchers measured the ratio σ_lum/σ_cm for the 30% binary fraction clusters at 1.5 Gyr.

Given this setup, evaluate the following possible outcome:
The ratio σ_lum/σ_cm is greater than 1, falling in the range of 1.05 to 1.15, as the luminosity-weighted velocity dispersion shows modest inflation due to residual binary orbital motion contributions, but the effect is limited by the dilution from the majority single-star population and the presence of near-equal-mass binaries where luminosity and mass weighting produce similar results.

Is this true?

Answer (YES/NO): NO